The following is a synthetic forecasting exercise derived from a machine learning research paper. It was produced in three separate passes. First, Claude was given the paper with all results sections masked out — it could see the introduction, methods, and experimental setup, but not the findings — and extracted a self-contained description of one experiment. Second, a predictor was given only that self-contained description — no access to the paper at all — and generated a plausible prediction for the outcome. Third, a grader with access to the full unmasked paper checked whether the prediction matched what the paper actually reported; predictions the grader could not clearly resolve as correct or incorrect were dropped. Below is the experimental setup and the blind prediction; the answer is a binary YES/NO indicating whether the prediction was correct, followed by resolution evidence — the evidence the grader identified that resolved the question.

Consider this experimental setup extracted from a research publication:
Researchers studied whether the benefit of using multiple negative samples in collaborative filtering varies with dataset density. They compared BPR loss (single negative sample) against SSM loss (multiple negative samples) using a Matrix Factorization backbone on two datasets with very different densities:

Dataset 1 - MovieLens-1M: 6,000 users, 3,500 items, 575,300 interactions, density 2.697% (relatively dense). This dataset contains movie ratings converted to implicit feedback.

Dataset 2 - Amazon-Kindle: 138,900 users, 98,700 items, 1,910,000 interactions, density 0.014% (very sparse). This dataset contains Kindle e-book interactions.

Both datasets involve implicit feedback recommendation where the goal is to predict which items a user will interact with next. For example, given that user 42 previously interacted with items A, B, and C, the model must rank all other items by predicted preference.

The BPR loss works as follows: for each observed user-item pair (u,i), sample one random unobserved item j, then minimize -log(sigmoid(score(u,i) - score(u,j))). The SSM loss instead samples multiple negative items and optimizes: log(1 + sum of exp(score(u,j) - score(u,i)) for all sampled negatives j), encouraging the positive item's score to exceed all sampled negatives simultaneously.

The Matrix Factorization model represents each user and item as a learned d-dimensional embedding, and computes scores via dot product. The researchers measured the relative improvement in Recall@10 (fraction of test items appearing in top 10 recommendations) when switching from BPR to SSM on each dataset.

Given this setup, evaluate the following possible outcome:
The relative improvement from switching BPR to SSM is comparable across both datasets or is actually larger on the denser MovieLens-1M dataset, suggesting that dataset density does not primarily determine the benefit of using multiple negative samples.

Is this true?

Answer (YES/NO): NO